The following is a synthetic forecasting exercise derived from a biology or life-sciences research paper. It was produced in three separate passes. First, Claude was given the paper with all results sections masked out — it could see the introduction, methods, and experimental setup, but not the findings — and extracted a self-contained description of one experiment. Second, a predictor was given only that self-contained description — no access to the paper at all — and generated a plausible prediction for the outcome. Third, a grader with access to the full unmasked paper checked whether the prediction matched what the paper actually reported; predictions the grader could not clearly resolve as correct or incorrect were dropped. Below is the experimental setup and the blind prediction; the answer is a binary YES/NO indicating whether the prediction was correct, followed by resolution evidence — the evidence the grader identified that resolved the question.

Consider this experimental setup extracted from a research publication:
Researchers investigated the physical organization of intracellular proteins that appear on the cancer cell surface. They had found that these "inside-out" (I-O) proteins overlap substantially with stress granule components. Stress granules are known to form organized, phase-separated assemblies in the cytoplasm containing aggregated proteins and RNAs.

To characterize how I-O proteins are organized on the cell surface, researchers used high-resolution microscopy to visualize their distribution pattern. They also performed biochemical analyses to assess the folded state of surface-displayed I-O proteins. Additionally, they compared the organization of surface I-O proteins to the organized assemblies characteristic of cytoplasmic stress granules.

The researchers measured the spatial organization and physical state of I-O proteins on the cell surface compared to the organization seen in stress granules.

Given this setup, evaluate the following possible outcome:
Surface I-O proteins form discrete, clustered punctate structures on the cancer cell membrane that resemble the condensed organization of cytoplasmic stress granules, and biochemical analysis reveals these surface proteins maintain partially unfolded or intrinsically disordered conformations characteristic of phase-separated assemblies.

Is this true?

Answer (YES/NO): NO